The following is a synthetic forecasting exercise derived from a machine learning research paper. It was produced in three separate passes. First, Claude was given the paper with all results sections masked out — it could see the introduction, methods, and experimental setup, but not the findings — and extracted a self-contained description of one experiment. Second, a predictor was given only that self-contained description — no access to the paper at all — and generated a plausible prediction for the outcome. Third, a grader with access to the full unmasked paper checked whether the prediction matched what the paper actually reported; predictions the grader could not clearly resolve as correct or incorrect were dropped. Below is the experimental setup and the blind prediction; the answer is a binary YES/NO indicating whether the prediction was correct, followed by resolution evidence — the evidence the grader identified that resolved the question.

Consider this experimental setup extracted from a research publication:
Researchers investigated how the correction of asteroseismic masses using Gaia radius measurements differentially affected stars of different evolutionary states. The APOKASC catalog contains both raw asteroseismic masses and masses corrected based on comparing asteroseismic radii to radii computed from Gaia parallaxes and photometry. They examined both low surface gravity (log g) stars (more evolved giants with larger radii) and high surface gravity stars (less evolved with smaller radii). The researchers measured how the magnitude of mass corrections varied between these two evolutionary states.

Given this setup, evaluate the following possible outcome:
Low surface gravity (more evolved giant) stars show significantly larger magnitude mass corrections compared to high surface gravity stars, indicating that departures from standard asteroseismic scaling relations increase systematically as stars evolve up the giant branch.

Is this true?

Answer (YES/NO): YES